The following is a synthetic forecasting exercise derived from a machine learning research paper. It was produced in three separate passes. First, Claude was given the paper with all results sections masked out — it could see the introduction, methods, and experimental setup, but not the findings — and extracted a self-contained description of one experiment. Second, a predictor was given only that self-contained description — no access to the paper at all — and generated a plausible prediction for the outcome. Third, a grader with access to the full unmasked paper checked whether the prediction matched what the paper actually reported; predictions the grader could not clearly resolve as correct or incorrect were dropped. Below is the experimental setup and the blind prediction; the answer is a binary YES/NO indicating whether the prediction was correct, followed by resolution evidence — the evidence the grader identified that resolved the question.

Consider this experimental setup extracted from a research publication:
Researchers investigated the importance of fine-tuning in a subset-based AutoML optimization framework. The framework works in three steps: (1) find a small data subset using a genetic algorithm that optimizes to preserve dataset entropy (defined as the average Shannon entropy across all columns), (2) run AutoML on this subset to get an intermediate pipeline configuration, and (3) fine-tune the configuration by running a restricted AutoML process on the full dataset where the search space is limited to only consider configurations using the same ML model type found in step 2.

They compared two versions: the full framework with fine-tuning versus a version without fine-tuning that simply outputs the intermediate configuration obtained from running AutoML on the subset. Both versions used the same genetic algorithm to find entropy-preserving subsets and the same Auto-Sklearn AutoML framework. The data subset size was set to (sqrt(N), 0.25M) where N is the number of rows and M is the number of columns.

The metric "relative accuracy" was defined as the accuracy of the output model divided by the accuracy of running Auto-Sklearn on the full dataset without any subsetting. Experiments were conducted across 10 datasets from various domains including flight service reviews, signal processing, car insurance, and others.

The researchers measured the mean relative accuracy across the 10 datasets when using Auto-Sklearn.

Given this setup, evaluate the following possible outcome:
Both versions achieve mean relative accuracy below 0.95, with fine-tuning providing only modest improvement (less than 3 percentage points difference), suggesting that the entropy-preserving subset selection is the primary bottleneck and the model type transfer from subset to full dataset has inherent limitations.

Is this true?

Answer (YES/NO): NO